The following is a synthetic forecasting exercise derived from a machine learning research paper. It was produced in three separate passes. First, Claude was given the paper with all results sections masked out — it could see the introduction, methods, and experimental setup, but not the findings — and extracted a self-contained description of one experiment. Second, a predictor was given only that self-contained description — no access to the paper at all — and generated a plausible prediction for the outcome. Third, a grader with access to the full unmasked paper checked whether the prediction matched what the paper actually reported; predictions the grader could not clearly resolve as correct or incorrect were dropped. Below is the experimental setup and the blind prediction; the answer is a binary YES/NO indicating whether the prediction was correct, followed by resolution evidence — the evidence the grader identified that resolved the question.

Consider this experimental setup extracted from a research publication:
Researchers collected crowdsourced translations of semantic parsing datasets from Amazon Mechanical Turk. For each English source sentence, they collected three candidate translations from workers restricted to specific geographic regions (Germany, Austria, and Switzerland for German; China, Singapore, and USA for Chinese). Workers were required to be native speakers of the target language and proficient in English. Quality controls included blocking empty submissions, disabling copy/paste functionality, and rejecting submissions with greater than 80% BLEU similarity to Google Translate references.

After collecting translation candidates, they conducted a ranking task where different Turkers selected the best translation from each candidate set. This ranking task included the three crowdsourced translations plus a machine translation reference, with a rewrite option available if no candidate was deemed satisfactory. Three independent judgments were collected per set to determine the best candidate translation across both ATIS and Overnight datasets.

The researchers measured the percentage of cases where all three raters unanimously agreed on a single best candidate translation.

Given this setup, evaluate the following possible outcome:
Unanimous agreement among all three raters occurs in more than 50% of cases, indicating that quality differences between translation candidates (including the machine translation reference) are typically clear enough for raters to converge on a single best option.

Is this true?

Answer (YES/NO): YES